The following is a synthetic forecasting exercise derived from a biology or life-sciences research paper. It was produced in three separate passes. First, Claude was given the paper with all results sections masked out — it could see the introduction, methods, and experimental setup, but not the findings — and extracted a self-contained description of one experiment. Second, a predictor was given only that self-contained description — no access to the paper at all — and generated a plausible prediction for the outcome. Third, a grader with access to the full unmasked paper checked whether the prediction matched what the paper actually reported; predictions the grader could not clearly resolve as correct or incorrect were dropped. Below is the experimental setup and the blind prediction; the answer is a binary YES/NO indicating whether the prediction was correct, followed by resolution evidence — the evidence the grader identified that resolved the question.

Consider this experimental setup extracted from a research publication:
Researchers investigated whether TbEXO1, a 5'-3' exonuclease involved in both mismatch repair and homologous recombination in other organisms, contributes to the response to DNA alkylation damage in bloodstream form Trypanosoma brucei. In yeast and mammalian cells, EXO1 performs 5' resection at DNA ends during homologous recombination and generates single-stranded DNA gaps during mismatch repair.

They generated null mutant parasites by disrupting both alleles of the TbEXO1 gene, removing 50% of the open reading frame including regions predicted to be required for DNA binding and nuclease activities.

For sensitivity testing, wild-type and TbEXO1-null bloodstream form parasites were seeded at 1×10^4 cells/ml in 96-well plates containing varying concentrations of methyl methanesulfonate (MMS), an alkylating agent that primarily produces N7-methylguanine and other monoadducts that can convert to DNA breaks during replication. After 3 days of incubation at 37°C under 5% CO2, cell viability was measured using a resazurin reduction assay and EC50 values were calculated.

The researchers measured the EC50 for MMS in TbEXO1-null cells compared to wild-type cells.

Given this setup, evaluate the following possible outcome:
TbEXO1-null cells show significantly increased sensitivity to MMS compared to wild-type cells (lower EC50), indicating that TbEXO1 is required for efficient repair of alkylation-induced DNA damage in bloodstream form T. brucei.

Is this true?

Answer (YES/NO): NO